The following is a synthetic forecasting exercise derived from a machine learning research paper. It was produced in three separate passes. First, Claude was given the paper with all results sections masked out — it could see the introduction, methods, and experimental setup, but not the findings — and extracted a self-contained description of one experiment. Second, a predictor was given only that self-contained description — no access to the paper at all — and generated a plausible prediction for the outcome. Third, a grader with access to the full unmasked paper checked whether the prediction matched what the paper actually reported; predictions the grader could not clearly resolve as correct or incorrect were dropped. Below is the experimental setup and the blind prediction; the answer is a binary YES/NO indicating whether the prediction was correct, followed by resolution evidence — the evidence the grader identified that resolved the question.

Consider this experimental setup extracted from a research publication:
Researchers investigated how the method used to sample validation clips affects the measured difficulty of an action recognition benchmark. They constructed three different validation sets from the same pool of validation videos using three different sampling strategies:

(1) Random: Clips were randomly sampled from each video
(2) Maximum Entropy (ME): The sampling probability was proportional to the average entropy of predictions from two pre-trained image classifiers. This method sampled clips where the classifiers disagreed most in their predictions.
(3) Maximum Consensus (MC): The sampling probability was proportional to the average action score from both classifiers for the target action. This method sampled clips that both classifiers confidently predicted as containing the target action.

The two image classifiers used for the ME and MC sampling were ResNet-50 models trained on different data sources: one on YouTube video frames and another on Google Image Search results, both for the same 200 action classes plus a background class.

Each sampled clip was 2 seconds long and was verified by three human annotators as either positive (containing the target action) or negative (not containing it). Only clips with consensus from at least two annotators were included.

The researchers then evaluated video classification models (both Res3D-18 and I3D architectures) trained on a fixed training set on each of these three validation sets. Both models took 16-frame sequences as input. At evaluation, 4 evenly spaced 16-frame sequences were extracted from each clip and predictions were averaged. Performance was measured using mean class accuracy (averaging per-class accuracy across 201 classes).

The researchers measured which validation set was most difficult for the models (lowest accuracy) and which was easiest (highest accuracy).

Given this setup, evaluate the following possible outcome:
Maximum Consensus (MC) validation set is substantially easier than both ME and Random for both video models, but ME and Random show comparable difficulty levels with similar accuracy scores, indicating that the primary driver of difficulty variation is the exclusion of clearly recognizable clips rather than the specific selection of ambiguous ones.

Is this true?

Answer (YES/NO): NO